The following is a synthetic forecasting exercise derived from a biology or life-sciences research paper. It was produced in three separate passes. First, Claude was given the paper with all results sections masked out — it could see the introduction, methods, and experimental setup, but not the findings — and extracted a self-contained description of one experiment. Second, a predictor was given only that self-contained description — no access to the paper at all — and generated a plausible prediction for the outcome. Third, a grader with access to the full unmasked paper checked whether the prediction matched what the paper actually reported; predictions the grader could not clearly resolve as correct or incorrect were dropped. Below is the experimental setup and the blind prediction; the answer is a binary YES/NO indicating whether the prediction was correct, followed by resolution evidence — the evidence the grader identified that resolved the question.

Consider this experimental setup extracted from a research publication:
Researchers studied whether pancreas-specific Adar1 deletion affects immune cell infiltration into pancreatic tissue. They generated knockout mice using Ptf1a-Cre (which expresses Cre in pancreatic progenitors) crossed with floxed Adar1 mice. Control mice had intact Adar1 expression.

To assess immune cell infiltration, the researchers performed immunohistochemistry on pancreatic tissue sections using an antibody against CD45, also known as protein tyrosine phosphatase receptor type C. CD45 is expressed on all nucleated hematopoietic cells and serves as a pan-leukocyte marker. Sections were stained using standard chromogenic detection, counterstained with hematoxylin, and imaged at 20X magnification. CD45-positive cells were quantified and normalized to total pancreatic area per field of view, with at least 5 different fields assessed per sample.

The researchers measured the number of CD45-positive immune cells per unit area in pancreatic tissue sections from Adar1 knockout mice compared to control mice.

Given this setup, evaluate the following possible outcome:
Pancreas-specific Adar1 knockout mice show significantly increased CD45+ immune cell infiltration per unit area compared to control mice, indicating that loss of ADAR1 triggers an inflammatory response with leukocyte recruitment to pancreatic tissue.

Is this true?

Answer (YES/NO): YES